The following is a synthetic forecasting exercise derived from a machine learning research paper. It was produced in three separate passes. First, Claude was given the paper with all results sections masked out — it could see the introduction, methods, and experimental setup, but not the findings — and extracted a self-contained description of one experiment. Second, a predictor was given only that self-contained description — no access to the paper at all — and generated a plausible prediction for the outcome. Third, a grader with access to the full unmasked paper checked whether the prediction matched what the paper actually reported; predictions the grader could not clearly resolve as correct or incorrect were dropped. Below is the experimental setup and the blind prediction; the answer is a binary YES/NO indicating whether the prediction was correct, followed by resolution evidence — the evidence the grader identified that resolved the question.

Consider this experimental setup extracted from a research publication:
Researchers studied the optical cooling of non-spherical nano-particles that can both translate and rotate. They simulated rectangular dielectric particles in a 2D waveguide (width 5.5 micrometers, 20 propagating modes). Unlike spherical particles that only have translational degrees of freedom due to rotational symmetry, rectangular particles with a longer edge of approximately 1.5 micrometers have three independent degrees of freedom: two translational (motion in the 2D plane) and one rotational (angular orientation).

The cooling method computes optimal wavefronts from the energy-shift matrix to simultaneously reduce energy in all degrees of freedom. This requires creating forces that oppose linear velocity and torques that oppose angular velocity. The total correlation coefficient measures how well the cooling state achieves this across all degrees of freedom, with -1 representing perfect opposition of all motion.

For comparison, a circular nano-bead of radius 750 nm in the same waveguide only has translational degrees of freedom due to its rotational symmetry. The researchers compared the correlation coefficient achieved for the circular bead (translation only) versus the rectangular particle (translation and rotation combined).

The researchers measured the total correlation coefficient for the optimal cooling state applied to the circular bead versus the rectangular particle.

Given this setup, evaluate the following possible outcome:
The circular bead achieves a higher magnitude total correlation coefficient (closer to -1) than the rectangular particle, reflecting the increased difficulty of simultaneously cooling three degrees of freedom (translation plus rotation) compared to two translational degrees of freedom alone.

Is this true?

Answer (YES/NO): YES